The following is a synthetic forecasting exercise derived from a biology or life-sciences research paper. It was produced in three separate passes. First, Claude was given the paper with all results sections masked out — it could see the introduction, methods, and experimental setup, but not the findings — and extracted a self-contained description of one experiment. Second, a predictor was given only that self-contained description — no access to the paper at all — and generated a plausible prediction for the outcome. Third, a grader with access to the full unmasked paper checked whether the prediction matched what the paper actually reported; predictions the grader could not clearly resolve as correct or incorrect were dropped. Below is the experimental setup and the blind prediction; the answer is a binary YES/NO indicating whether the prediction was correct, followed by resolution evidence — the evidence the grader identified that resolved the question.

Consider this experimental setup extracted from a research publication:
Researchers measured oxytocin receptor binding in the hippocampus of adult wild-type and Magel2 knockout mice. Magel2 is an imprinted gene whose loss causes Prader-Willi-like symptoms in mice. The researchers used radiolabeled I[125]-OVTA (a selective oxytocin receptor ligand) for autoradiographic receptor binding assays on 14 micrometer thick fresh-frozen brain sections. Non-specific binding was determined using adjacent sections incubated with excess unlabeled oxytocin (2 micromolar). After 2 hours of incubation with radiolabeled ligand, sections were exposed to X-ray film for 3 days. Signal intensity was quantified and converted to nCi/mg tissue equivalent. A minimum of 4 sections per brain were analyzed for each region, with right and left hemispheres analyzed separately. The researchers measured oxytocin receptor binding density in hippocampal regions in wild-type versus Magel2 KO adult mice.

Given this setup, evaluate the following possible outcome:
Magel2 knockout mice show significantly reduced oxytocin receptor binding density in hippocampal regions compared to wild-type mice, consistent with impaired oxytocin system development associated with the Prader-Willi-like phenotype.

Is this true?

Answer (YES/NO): NO